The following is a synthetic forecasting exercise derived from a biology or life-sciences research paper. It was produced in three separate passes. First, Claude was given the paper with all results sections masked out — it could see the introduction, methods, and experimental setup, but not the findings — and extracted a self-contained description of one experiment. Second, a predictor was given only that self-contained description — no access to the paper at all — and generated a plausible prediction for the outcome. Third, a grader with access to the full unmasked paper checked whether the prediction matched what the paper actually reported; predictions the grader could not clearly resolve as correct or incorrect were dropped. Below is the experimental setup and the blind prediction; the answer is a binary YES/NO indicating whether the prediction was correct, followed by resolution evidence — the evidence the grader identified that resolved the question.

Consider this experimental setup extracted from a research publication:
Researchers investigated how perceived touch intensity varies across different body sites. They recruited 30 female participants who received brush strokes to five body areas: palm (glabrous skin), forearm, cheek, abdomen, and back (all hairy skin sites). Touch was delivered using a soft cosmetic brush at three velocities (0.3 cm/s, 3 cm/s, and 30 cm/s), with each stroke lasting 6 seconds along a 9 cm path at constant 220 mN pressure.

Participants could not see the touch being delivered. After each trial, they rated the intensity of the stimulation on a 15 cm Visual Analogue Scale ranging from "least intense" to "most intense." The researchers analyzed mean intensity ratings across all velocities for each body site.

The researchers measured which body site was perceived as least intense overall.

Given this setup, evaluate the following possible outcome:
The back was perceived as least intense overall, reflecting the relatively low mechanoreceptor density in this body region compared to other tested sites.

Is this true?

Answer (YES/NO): YES